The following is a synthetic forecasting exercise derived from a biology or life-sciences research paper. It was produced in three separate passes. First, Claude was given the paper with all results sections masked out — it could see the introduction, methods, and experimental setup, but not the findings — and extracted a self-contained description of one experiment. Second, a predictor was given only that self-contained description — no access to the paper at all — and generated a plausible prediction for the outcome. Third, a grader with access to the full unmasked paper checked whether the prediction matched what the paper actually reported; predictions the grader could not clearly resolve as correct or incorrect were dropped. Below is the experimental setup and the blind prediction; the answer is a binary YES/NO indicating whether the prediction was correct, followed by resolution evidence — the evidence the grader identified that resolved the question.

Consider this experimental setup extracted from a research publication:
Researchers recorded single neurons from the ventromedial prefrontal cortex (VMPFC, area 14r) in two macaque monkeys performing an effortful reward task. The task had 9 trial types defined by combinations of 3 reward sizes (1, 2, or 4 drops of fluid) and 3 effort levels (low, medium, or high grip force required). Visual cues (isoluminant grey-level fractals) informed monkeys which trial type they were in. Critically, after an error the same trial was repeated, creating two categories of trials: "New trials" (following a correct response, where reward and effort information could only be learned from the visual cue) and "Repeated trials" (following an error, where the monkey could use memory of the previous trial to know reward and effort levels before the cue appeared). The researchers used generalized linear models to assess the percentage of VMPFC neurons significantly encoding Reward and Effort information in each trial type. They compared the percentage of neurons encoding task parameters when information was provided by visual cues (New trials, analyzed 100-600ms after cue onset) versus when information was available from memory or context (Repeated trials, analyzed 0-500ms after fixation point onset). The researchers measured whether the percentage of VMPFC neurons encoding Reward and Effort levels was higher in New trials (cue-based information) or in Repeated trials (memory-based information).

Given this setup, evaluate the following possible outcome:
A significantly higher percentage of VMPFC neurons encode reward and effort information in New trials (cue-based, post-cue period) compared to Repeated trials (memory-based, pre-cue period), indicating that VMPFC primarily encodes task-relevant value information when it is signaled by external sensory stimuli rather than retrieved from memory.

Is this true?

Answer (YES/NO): NO